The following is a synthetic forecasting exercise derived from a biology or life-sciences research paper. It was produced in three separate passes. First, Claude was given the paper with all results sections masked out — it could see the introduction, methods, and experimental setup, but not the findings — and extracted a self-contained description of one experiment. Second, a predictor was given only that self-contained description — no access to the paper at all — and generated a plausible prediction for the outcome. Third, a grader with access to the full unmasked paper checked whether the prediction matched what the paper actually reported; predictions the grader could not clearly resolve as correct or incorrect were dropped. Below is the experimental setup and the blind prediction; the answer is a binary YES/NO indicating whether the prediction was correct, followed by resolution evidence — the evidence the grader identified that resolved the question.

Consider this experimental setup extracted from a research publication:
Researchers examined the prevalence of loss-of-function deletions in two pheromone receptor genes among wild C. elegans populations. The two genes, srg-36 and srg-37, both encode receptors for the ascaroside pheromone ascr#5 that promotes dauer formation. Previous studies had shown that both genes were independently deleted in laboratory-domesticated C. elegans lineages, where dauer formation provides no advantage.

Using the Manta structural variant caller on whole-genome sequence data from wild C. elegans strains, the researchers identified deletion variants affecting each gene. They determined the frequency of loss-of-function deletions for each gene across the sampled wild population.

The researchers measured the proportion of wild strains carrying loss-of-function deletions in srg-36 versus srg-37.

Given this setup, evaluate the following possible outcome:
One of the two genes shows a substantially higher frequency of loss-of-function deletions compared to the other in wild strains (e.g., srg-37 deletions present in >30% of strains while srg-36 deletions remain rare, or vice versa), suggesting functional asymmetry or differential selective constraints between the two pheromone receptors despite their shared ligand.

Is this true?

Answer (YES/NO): YES